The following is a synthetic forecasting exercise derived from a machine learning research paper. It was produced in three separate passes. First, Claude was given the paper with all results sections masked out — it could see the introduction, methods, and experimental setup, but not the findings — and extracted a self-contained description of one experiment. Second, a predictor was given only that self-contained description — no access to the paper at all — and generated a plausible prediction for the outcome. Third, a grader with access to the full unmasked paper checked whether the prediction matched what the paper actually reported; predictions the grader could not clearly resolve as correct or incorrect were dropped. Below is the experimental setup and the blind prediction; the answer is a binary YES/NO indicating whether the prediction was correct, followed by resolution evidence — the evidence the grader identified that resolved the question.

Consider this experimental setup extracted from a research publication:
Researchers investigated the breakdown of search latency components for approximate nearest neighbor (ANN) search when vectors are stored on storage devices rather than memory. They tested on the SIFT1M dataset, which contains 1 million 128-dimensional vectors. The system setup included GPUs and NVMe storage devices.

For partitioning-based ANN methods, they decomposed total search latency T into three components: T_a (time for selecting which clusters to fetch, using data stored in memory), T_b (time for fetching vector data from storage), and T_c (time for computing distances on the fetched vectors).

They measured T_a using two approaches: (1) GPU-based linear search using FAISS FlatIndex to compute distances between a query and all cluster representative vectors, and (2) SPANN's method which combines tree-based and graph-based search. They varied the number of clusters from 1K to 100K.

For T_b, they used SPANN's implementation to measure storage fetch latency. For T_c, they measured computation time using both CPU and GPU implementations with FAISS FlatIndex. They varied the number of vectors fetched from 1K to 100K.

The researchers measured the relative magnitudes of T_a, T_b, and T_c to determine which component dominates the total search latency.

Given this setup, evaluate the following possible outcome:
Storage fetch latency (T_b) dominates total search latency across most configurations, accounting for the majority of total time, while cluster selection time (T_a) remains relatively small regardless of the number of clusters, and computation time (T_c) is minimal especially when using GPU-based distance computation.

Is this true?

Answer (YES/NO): YES